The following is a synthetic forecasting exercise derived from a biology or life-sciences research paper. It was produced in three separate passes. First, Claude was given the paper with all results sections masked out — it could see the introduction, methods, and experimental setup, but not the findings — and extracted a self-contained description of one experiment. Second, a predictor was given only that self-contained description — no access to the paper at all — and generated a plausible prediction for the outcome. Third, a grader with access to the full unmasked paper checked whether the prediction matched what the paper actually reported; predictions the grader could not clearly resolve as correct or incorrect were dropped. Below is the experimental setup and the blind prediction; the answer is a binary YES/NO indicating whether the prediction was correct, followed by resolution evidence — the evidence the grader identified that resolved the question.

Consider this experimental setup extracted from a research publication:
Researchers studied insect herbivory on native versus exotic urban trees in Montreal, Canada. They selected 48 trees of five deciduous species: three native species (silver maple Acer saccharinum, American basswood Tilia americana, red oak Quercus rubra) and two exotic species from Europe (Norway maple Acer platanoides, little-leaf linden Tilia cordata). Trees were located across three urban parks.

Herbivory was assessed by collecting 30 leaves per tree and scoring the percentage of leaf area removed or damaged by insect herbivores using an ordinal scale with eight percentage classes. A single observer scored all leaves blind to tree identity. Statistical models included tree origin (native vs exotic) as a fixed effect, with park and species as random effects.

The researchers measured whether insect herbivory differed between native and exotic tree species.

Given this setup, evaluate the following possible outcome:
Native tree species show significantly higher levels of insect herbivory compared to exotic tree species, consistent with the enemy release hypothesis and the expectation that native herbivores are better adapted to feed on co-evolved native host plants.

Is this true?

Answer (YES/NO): NO